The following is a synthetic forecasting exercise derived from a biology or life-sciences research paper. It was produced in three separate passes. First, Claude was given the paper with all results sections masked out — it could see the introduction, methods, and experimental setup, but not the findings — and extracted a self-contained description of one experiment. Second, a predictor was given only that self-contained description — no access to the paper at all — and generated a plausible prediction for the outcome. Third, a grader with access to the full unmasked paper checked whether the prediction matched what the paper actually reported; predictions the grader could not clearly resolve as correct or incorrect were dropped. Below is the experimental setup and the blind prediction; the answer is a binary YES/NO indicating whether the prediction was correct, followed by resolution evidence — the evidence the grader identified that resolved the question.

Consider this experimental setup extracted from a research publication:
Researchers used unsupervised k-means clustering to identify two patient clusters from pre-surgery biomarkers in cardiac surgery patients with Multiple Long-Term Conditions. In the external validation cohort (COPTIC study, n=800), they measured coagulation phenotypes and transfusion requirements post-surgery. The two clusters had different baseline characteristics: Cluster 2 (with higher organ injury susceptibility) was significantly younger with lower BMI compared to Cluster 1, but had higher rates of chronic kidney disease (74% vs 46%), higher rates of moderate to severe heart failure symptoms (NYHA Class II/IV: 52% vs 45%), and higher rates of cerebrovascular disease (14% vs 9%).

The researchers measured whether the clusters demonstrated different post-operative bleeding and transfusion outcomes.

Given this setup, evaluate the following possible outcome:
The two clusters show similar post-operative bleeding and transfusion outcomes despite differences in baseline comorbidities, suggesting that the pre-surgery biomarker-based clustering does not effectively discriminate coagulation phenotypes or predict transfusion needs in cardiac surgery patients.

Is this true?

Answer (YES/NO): NO